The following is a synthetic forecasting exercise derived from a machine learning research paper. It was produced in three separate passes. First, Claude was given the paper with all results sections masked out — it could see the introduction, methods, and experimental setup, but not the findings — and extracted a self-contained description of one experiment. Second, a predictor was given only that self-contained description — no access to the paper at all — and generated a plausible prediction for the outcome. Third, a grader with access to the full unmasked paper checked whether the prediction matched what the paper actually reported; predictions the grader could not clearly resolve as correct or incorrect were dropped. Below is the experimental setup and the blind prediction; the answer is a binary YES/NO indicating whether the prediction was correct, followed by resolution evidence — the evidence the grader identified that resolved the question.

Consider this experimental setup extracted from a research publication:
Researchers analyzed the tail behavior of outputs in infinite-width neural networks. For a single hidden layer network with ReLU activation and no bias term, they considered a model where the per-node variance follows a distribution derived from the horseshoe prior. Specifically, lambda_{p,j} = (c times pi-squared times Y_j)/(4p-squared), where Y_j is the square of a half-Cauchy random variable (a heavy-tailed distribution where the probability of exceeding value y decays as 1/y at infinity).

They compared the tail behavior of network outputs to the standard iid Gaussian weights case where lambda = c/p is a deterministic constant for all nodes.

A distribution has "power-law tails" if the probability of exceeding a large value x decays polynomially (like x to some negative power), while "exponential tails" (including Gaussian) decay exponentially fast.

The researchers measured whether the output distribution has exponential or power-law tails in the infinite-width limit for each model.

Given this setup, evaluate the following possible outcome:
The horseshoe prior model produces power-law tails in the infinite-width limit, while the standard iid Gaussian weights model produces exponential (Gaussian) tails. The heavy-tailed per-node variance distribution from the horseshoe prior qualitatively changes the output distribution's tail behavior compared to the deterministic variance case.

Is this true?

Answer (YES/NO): YES